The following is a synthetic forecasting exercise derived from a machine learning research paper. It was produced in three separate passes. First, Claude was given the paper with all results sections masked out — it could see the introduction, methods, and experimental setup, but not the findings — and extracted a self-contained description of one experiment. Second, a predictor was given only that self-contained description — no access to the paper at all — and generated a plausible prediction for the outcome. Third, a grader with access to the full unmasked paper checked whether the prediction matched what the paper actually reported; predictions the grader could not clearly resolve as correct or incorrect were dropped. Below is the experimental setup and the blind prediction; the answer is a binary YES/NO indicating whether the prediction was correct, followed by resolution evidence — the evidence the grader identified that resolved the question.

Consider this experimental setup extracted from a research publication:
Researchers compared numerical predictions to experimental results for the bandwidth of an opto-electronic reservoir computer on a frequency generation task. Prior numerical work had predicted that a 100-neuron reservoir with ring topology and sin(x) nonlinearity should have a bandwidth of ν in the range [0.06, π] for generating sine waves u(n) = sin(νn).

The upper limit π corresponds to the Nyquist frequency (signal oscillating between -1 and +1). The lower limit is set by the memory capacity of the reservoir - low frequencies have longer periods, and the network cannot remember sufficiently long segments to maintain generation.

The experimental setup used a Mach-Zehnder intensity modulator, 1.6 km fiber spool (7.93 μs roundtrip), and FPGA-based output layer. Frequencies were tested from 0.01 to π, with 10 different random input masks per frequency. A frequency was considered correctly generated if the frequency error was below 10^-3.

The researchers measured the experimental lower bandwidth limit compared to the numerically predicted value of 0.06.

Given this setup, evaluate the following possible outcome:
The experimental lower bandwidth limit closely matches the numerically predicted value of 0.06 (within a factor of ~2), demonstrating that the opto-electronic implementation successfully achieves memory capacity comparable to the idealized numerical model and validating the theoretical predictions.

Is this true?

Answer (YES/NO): YES